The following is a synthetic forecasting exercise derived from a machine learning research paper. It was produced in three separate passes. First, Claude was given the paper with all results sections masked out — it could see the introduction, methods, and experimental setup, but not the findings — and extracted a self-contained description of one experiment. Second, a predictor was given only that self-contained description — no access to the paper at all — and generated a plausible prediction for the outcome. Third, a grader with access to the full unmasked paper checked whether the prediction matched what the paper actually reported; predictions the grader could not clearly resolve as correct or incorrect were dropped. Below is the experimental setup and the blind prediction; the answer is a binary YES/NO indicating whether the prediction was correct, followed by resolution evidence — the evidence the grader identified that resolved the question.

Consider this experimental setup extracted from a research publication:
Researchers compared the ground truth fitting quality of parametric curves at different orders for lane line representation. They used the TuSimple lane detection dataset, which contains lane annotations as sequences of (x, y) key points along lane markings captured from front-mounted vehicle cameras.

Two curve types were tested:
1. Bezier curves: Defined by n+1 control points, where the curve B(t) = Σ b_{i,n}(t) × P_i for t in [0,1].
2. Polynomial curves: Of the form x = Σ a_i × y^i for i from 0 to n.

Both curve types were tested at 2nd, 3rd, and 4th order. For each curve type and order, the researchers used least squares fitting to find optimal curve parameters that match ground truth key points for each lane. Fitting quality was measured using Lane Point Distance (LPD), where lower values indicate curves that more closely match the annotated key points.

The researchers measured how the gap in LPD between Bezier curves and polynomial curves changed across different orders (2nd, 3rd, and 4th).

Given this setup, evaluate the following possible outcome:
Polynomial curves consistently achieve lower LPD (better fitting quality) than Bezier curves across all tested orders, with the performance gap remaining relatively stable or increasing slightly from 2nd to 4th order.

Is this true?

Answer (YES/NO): NO